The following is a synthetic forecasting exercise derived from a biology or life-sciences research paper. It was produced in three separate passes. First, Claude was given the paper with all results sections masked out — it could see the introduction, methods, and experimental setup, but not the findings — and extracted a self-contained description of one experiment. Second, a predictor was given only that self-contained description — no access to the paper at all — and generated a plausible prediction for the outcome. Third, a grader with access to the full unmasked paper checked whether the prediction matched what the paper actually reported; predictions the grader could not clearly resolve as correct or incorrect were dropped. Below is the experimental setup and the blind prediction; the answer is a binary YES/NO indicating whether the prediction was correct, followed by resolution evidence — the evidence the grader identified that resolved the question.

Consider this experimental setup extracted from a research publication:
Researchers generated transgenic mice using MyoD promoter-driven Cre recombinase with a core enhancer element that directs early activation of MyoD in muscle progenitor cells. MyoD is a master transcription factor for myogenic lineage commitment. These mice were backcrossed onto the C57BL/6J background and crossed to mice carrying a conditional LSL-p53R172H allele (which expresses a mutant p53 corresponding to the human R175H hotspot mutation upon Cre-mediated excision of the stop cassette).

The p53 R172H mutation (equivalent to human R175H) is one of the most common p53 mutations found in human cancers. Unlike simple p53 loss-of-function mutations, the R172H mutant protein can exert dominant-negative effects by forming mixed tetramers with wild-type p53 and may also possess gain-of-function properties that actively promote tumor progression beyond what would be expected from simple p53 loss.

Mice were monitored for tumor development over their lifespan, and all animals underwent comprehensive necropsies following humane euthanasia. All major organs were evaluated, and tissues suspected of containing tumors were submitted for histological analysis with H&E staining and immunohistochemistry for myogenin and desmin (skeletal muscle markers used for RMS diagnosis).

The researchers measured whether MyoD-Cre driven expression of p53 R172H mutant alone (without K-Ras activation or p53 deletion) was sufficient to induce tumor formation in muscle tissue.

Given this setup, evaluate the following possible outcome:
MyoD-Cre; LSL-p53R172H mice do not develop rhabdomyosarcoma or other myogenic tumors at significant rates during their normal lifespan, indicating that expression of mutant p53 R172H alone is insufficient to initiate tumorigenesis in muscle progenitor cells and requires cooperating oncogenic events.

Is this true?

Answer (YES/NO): NO